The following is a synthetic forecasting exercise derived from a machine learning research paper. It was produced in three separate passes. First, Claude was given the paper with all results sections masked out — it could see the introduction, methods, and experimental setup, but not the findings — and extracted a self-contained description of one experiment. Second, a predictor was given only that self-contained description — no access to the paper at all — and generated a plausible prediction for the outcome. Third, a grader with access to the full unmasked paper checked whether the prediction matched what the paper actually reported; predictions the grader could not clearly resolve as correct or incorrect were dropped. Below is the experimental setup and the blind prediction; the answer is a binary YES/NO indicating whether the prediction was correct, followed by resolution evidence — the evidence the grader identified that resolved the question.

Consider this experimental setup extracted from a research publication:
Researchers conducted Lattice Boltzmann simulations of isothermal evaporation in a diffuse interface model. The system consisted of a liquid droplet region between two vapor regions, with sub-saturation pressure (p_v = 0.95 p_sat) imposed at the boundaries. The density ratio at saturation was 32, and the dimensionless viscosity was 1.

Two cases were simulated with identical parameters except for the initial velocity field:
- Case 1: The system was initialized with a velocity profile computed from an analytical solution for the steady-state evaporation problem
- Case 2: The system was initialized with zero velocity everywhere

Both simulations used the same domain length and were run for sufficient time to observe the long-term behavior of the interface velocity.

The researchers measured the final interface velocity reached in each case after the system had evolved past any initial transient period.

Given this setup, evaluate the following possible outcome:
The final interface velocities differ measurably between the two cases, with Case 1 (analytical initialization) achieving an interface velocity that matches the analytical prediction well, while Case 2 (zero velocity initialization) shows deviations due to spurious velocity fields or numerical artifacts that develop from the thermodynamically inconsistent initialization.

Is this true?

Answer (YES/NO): NO